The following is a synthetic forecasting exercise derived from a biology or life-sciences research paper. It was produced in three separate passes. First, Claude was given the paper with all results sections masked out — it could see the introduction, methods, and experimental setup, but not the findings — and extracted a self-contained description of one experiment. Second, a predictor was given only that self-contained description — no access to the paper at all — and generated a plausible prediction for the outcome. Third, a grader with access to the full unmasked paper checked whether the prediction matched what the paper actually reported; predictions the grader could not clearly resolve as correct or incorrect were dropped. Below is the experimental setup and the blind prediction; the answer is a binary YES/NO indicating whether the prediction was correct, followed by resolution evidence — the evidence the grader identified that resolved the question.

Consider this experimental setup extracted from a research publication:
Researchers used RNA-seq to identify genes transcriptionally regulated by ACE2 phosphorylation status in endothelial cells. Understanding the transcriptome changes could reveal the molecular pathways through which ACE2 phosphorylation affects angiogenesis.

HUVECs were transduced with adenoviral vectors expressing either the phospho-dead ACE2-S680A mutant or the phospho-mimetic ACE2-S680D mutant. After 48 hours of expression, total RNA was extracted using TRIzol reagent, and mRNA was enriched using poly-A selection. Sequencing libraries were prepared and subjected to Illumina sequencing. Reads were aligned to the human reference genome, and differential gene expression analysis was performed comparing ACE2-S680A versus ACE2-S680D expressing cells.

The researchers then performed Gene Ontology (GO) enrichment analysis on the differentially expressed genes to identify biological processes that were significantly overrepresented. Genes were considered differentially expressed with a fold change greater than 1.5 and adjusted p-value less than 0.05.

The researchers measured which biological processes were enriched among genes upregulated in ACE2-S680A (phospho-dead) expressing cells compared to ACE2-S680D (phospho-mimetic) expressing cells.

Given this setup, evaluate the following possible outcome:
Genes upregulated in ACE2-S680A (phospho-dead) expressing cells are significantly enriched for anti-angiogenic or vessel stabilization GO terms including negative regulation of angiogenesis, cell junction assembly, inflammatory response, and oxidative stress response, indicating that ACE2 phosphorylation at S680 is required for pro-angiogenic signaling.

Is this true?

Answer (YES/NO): NO